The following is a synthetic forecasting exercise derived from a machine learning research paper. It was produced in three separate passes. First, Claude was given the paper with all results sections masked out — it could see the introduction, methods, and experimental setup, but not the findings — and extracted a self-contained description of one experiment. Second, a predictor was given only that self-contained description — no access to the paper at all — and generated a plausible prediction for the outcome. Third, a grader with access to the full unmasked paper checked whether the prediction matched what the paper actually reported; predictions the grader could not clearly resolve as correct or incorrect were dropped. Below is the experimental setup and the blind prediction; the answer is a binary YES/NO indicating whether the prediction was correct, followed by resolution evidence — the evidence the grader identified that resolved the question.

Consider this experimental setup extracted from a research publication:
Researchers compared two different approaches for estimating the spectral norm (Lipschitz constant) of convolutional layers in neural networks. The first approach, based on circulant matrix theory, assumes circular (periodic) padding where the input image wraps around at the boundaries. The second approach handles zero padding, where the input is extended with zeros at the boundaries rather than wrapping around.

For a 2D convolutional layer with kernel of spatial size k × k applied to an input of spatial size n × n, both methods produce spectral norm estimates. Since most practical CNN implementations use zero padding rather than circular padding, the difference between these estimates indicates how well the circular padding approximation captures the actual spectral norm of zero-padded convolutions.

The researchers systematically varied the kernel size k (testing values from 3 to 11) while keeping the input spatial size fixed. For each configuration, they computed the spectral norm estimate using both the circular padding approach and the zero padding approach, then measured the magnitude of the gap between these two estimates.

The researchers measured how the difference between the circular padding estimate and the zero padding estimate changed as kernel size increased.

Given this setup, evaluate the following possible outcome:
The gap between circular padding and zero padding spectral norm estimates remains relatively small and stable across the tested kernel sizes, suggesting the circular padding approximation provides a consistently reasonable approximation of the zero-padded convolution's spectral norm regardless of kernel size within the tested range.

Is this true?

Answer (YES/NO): NO